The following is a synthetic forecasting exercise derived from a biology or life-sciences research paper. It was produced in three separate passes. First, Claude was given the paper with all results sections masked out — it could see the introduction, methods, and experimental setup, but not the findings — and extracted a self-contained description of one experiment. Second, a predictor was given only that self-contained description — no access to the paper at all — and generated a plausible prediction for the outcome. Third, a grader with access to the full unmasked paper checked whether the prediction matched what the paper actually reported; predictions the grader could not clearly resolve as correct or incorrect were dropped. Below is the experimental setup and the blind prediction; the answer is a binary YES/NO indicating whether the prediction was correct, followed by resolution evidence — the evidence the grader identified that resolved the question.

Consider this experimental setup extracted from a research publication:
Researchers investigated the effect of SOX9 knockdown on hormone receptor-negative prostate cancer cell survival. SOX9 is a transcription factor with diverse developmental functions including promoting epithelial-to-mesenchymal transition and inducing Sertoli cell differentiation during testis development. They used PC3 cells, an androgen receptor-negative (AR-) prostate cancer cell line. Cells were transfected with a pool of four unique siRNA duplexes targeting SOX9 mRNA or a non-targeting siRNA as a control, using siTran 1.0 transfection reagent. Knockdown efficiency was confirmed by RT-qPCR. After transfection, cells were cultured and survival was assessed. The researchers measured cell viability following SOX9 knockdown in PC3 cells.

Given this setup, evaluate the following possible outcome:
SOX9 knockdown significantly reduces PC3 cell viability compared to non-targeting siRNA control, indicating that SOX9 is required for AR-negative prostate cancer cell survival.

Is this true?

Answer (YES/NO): YES